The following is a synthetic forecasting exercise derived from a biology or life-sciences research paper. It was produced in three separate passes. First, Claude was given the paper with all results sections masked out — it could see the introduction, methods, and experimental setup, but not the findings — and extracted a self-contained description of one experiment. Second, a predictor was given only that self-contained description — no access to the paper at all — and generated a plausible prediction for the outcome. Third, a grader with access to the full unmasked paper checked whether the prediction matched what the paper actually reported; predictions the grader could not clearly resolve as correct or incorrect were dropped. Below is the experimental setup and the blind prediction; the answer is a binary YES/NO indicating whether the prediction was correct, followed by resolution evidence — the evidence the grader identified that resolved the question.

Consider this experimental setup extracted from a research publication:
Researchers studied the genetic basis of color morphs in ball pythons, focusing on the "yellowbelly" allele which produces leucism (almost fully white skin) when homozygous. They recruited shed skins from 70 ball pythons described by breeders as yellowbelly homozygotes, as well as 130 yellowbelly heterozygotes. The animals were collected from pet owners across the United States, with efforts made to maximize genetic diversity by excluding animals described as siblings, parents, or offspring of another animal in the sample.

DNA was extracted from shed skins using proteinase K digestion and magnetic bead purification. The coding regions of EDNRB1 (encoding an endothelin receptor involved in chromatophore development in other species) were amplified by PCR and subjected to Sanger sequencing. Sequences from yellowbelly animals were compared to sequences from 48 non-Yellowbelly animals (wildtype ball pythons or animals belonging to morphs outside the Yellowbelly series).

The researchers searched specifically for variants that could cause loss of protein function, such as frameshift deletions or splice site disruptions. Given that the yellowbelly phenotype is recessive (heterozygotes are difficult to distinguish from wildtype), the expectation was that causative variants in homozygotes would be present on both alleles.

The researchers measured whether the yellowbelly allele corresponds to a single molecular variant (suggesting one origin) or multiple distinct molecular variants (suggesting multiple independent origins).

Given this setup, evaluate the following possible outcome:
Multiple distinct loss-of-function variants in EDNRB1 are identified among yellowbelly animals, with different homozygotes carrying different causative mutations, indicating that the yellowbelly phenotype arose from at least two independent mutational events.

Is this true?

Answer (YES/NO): YES